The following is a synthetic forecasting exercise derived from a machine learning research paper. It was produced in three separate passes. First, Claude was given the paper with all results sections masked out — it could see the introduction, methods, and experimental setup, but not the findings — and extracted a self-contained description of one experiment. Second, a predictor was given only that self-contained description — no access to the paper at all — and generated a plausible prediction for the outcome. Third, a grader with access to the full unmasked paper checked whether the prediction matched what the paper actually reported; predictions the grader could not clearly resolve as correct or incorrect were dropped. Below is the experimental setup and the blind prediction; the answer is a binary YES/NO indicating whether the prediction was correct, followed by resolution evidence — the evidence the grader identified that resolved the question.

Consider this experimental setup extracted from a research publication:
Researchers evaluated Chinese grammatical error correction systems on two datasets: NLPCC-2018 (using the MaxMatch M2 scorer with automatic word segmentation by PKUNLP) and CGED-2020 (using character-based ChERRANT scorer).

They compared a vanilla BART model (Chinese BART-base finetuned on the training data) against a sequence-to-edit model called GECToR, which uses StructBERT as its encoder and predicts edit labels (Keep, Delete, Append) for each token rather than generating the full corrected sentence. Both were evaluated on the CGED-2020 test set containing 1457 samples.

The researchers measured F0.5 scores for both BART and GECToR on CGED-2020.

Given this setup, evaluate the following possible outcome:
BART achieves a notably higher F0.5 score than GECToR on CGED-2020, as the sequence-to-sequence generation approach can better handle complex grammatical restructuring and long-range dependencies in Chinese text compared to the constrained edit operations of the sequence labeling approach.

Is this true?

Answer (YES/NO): YES